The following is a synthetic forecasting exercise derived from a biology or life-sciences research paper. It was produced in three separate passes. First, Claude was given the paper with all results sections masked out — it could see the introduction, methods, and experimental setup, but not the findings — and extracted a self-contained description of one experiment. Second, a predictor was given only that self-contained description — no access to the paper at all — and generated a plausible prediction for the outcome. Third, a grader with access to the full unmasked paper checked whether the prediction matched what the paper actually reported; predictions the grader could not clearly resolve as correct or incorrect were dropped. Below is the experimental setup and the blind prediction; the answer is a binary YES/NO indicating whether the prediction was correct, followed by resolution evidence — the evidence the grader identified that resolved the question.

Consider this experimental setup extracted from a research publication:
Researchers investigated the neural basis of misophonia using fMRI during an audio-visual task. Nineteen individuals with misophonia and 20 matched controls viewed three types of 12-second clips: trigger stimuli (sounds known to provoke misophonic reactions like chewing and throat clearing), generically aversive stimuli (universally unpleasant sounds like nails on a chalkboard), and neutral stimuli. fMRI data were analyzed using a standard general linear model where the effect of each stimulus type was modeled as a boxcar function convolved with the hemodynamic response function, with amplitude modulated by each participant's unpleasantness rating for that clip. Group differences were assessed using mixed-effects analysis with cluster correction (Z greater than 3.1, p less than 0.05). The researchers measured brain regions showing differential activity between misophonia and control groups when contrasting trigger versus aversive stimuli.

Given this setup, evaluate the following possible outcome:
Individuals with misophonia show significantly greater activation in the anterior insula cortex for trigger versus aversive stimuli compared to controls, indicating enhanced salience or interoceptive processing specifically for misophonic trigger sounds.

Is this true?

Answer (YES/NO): YES